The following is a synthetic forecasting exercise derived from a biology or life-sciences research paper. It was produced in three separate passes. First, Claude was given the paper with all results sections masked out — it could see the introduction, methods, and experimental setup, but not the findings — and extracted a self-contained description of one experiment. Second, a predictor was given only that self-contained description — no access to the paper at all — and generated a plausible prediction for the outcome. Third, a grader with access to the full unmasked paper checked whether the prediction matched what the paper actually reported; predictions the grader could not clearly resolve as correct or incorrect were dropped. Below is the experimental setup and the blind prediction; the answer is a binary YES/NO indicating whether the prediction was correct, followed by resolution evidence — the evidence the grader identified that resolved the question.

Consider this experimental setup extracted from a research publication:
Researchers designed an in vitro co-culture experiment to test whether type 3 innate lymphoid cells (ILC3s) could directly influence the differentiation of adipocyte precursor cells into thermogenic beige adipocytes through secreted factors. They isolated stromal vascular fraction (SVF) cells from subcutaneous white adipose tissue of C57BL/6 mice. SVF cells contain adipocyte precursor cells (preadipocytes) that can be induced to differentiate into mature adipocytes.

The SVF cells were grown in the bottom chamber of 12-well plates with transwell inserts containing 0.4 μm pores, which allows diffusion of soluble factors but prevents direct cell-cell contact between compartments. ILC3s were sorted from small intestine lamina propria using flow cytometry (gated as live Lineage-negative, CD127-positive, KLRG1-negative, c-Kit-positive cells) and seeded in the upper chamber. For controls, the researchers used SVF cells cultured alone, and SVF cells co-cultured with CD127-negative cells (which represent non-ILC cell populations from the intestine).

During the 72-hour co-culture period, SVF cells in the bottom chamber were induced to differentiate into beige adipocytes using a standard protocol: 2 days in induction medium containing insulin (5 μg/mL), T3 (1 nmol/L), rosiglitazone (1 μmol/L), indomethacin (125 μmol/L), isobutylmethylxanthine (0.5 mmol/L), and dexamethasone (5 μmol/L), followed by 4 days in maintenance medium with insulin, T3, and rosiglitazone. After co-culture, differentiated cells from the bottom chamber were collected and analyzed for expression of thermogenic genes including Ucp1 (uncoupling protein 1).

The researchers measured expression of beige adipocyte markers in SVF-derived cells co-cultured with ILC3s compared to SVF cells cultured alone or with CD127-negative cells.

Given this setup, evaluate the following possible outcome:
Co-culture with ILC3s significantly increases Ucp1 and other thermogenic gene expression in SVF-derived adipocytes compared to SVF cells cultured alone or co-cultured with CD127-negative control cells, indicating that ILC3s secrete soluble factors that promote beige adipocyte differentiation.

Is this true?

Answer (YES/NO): YES